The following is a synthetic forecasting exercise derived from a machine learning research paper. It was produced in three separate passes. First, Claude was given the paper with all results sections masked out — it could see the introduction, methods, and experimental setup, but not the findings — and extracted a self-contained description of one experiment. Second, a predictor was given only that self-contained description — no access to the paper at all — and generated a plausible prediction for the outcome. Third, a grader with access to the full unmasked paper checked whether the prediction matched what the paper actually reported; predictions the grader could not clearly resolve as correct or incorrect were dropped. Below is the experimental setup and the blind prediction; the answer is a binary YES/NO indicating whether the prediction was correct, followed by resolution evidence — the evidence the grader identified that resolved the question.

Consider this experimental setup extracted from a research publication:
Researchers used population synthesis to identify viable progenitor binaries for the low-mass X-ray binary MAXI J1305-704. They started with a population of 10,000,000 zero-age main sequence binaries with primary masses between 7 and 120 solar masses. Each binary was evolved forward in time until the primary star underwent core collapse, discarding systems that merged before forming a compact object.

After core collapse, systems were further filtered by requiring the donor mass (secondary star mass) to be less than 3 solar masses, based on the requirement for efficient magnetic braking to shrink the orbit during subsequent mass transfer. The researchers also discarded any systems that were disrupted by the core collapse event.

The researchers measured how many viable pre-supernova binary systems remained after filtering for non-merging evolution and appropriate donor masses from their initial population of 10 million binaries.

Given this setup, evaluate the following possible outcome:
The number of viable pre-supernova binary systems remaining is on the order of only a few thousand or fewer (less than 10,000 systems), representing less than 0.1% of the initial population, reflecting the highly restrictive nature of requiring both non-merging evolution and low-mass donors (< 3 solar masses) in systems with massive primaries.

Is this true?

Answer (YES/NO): NO